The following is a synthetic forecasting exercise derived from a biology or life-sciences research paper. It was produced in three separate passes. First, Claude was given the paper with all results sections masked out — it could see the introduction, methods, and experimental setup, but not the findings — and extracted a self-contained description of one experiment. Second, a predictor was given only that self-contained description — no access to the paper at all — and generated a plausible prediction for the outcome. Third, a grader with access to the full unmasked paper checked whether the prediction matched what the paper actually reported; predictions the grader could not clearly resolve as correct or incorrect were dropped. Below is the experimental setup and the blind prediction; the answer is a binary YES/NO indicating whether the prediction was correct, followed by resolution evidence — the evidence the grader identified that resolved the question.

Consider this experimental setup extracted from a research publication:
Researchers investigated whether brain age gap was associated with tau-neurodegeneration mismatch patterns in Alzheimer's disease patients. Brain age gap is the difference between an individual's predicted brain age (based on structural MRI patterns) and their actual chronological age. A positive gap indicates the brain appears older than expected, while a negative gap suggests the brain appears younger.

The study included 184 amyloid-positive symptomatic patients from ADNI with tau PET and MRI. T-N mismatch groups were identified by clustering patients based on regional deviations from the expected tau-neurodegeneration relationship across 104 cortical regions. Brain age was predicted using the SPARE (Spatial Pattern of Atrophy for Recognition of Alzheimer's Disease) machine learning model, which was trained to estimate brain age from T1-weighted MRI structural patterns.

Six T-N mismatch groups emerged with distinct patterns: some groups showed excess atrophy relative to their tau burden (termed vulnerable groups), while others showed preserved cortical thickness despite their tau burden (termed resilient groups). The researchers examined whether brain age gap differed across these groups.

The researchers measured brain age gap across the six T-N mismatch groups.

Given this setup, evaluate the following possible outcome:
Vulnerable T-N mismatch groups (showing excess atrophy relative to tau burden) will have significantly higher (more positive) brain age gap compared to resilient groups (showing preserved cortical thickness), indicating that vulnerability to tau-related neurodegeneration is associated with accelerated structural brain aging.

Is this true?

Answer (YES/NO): YES